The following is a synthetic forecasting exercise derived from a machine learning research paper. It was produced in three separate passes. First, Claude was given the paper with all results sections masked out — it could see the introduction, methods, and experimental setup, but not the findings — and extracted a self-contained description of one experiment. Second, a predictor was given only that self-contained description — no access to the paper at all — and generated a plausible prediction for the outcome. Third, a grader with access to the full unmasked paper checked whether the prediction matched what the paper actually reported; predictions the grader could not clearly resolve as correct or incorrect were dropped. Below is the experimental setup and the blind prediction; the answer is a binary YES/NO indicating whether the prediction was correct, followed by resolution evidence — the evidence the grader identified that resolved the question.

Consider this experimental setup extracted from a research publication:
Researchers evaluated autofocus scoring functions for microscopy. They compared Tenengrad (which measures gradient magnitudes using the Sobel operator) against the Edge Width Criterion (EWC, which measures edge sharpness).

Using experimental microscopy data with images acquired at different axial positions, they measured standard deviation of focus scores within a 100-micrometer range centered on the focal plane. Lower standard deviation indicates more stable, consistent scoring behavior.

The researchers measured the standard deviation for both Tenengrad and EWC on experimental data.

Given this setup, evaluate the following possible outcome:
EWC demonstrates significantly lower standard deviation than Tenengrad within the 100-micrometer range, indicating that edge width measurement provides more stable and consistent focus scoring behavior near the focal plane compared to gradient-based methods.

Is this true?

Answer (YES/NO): NO